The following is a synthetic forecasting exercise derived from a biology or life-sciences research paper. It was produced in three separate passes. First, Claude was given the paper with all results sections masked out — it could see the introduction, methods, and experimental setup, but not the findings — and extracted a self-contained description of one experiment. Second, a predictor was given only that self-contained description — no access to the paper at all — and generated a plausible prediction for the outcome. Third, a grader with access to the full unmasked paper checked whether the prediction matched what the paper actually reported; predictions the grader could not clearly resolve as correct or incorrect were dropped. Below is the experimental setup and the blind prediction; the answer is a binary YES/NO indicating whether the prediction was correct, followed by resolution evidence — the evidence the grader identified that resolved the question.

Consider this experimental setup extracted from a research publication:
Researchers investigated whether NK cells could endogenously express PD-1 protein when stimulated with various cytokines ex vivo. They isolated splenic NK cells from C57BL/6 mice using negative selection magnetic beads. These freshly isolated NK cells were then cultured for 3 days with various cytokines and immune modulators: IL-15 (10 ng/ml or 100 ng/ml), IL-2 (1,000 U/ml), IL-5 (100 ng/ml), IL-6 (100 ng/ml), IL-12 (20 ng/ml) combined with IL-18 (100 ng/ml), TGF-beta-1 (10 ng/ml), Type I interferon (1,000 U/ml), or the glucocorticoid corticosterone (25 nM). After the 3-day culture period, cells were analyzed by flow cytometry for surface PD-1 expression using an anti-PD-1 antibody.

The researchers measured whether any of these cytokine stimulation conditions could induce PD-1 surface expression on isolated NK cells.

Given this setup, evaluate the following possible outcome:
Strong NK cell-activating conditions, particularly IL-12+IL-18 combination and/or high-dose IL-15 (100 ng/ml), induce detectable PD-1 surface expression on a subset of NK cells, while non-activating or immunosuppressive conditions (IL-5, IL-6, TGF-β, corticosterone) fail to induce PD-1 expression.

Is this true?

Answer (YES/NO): NO